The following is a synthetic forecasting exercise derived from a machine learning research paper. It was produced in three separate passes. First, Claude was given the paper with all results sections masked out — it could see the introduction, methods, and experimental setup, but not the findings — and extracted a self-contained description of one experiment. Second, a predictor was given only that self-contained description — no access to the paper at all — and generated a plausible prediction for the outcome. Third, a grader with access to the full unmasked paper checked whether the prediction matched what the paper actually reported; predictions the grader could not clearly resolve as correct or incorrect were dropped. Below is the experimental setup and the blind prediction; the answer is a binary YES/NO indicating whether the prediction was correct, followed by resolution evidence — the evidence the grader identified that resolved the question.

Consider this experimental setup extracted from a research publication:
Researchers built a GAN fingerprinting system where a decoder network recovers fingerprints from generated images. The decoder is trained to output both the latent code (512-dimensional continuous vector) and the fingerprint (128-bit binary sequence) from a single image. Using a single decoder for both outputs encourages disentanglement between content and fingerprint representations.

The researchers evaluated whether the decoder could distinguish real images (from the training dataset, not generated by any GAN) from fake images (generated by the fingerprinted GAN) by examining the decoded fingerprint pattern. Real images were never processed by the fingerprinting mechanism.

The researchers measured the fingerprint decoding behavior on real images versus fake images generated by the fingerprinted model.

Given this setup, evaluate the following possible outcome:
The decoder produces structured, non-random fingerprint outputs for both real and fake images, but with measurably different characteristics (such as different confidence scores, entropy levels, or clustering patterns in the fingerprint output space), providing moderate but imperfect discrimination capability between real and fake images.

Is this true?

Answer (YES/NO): NO